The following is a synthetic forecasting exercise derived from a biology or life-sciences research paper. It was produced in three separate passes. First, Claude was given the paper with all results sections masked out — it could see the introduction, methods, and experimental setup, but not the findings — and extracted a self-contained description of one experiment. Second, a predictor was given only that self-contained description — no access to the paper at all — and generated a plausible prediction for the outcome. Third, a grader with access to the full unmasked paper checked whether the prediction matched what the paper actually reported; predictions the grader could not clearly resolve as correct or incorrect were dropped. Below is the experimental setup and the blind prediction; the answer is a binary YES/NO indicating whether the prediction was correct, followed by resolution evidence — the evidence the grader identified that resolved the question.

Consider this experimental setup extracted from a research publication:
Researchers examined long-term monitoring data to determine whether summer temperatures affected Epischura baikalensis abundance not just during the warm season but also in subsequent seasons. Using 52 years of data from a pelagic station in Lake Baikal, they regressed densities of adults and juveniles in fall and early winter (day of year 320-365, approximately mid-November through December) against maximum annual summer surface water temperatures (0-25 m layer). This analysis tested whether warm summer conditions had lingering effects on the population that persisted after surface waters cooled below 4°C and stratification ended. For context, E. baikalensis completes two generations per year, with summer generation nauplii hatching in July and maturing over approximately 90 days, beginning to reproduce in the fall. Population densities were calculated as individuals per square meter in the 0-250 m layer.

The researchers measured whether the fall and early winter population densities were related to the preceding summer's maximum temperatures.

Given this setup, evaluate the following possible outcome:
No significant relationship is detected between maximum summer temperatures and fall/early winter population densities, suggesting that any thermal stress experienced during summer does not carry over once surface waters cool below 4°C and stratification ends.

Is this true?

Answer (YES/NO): NO